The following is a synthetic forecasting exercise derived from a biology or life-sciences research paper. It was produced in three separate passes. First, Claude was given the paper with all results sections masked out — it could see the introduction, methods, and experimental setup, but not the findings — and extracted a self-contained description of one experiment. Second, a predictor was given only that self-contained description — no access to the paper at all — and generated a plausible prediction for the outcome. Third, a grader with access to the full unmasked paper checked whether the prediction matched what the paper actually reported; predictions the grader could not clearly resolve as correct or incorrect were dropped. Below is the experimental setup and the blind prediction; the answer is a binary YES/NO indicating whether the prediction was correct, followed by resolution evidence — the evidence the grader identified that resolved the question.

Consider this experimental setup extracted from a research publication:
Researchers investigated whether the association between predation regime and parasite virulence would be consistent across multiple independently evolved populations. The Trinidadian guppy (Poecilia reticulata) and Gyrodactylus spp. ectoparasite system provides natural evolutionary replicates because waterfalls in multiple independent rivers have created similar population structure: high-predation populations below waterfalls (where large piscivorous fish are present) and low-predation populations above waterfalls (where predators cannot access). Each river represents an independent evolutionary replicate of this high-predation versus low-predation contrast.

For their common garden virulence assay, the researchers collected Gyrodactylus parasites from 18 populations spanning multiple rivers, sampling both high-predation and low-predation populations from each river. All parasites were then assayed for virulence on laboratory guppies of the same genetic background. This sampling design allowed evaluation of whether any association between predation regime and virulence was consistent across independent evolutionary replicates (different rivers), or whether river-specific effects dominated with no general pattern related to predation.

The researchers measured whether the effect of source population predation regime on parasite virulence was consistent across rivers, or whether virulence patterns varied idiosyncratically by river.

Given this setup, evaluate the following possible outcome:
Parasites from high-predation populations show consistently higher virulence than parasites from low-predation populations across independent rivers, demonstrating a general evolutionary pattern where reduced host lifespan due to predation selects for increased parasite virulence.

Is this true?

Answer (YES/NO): NO